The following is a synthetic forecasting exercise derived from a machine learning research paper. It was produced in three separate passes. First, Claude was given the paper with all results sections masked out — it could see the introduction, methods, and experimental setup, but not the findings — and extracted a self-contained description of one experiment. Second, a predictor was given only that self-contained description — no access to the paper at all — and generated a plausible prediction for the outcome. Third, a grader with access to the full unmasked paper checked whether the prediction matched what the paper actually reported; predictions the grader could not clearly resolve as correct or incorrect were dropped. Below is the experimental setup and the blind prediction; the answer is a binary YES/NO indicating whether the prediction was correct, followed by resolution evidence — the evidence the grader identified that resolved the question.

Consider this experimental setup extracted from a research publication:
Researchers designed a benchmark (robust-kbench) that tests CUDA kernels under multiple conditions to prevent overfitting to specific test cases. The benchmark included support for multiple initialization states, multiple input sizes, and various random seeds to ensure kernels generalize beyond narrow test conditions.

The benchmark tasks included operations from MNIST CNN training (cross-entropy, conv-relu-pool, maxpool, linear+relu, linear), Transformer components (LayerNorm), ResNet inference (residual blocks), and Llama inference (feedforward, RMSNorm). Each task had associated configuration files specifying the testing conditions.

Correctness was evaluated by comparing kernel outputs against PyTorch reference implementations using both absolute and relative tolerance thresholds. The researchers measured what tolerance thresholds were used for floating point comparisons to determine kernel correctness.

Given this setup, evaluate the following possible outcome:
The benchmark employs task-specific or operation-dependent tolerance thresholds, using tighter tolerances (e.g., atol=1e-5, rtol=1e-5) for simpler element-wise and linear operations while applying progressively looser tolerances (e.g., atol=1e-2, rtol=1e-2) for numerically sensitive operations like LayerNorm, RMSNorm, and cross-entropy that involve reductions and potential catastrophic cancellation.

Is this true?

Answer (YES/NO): NO